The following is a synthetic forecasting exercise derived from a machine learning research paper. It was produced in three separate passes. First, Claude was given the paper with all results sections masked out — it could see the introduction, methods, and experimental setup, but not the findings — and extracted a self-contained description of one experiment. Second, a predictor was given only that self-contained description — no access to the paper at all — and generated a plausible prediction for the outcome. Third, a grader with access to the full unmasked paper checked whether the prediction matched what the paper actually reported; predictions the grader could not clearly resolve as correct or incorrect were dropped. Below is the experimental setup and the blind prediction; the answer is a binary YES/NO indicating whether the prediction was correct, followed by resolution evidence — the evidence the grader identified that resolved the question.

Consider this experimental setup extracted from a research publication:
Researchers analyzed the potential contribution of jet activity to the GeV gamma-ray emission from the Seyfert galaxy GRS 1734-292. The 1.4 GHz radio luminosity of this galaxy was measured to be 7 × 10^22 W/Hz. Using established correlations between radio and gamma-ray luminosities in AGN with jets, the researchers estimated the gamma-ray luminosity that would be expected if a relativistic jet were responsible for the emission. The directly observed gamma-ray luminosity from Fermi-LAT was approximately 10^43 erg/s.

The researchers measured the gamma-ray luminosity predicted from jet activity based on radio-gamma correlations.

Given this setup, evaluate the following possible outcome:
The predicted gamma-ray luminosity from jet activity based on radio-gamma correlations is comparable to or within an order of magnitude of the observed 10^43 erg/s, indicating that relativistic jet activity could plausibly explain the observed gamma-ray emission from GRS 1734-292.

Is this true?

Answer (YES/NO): NO